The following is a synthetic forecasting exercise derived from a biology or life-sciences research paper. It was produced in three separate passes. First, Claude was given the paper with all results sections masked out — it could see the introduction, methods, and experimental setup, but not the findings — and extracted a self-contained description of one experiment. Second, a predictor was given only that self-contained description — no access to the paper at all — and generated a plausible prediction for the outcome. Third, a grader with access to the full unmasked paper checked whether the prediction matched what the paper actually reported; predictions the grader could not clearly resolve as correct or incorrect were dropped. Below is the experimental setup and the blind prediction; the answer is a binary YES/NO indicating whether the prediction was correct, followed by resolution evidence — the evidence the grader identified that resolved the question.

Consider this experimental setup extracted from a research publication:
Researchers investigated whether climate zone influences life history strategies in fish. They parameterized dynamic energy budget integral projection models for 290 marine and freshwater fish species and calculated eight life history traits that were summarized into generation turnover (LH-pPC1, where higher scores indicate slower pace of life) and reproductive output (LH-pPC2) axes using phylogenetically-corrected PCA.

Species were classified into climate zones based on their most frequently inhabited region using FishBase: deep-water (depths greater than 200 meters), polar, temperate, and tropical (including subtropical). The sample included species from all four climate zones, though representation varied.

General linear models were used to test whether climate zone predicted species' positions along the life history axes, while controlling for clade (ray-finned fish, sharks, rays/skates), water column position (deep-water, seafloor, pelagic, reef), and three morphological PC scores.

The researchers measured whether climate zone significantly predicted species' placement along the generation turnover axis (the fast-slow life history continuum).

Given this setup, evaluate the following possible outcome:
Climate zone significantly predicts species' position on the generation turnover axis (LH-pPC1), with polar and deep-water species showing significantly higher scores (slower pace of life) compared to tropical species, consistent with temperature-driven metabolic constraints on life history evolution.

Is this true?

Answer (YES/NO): NO